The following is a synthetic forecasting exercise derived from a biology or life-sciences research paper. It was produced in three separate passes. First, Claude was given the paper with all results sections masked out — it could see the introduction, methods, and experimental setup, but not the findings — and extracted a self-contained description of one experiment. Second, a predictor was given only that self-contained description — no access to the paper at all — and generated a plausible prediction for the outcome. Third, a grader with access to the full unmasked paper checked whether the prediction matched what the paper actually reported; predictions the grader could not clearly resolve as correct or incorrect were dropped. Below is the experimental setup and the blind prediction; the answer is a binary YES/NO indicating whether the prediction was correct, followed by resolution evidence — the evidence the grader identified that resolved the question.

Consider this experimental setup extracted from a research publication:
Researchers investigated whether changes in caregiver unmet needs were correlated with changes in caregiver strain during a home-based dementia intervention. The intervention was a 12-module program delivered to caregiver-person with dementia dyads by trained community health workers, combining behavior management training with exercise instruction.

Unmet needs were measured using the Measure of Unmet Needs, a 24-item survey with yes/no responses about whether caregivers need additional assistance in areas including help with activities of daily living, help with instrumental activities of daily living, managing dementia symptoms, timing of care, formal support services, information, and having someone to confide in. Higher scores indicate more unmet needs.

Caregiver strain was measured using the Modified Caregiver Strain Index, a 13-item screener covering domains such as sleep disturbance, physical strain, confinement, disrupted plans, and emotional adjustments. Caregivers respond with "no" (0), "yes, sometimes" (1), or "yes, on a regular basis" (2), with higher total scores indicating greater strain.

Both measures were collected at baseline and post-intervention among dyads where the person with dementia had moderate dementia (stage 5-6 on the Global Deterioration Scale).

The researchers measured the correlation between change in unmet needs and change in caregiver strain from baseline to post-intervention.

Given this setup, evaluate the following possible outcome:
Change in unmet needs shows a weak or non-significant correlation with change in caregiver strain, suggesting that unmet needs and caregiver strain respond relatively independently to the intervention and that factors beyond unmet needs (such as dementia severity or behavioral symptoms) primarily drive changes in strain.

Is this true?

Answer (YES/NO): NO